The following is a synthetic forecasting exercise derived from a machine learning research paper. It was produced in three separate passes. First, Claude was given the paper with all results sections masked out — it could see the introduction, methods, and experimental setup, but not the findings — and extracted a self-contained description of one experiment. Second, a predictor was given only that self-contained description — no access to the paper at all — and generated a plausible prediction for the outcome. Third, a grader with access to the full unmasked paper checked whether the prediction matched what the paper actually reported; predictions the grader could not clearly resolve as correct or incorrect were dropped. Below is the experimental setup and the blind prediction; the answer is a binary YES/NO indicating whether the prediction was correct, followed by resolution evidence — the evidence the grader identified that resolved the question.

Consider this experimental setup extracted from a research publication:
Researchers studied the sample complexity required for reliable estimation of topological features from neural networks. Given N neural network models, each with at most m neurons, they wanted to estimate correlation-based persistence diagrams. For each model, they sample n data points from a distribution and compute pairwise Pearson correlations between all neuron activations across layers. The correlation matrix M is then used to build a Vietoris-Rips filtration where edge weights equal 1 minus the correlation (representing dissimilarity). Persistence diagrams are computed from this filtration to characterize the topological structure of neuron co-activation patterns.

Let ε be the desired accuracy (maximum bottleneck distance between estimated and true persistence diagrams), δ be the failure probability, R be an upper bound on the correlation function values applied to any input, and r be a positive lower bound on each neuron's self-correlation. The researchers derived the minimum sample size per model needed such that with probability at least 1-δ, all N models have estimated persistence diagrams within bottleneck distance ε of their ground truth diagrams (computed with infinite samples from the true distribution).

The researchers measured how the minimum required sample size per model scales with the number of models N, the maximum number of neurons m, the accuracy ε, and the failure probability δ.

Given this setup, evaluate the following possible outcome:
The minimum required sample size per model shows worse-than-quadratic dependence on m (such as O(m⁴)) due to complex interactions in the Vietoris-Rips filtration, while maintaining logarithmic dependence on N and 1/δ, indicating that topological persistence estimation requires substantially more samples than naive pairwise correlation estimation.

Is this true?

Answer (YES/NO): NO